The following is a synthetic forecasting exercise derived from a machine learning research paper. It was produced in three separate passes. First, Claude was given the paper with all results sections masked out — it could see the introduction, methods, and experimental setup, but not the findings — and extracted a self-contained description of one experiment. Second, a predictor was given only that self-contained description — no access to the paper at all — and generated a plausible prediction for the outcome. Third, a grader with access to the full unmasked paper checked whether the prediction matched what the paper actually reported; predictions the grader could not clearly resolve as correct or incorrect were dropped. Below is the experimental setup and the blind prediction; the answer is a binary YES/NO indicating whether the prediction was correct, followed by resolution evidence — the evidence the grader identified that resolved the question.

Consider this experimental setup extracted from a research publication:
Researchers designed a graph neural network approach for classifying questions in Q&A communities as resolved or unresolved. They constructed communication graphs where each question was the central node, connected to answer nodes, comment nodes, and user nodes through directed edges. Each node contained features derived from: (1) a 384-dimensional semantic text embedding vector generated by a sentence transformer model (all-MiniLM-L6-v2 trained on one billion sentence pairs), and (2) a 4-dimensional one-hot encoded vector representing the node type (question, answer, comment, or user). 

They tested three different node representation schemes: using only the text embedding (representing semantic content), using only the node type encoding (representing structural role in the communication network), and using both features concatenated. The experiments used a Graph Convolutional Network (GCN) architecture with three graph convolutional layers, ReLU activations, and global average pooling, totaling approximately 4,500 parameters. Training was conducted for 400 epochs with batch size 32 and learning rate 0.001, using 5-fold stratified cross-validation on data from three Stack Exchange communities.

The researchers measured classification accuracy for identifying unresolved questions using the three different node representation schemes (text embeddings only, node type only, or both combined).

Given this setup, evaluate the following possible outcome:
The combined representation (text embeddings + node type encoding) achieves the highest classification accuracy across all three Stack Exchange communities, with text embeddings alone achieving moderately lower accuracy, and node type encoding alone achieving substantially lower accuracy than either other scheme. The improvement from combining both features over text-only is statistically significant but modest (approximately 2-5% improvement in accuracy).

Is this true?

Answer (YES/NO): NO